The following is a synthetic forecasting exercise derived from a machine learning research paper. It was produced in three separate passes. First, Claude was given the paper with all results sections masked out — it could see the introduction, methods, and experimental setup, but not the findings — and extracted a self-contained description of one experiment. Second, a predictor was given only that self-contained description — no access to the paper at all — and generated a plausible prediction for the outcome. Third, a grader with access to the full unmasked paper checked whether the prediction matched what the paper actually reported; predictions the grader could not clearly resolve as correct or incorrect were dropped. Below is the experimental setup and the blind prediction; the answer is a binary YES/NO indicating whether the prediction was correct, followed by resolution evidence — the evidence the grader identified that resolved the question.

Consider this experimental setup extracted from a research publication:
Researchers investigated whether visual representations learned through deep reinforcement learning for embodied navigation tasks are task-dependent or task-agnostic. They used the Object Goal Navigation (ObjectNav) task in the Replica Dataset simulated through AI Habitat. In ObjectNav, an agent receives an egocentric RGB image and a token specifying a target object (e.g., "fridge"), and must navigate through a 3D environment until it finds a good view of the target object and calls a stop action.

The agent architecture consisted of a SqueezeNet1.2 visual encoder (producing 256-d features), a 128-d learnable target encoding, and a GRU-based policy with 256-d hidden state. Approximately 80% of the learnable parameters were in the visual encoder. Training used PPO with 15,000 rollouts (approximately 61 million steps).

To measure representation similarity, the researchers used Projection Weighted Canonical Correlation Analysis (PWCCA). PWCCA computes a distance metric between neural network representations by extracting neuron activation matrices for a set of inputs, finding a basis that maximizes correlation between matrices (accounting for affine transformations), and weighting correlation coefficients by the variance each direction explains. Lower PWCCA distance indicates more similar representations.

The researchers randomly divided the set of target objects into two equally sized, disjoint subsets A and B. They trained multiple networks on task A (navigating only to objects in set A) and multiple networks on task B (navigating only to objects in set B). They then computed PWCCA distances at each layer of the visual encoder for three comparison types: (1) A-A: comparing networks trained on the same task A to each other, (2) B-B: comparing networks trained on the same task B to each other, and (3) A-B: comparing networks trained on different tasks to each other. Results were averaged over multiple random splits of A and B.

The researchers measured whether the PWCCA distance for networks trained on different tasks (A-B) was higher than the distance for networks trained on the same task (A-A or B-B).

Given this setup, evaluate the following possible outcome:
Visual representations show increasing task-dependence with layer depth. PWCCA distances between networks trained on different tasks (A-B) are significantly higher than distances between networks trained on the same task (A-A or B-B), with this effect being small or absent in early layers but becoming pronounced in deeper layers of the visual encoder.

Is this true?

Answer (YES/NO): NO